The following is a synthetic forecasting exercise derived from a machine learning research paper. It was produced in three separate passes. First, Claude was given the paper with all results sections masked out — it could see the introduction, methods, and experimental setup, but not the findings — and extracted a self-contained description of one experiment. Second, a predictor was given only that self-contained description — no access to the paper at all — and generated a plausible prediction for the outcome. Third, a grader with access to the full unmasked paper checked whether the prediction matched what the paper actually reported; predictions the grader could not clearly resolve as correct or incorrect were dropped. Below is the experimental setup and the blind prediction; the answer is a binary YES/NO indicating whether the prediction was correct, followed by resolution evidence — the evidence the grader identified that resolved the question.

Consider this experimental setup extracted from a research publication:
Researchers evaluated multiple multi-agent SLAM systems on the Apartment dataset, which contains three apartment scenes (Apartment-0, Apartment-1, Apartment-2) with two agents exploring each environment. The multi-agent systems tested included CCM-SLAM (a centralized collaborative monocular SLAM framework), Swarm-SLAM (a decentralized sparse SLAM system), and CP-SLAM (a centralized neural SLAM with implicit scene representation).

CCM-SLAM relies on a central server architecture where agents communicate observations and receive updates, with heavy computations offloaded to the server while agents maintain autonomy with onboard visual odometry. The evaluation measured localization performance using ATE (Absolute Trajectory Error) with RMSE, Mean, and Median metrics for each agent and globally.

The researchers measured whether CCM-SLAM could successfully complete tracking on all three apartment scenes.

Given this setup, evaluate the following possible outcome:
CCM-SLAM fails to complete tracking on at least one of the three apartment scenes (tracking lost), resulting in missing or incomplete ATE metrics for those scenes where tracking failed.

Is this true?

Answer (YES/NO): YES